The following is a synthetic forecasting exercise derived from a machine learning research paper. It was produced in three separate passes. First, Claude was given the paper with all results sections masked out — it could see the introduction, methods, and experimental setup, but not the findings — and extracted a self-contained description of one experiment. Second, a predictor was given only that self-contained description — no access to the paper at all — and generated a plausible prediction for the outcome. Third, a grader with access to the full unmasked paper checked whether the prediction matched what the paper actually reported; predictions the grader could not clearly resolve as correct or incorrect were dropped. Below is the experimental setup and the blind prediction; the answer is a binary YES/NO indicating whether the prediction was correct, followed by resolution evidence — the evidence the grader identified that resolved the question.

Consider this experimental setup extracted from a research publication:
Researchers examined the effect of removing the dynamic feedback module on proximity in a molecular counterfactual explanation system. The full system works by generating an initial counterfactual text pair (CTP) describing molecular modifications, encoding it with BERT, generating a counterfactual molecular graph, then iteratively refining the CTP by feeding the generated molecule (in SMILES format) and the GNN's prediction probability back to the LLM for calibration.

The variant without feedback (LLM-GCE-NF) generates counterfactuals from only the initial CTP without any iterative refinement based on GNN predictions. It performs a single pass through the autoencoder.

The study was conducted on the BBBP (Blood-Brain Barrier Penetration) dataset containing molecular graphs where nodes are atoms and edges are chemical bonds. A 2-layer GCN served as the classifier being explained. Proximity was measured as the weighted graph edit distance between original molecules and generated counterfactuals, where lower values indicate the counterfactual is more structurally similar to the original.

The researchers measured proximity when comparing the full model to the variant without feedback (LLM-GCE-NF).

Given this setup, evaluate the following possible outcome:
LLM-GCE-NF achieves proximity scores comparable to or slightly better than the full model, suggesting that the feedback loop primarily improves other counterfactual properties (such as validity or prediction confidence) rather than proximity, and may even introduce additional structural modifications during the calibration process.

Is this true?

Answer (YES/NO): NO